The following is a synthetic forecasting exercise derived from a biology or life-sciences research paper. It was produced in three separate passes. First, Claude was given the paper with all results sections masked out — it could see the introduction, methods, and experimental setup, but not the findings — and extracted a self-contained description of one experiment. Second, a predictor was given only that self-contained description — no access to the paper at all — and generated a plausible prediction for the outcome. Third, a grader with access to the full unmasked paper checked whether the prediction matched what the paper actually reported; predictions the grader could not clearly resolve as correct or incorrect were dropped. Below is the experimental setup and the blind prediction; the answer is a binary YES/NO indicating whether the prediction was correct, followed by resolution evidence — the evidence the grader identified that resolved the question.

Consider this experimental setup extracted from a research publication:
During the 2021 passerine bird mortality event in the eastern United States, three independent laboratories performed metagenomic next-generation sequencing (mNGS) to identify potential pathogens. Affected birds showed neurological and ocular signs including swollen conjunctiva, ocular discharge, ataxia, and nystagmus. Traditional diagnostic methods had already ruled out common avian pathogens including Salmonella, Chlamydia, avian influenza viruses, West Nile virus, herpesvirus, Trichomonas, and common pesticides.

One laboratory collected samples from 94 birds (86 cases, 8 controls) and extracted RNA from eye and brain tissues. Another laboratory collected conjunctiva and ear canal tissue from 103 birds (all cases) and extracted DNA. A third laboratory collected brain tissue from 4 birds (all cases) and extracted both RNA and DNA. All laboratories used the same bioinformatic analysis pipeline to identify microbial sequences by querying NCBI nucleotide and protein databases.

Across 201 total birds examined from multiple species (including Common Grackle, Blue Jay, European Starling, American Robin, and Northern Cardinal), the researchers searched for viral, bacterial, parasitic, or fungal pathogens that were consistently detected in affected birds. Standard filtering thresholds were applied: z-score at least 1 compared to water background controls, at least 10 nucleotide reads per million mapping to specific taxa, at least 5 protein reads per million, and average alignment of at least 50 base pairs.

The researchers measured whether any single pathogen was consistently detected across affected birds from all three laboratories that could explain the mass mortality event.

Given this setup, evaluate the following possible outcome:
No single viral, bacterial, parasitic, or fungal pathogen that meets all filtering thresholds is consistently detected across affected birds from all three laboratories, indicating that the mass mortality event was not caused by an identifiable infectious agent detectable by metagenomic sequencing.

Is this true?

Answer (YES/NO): YES